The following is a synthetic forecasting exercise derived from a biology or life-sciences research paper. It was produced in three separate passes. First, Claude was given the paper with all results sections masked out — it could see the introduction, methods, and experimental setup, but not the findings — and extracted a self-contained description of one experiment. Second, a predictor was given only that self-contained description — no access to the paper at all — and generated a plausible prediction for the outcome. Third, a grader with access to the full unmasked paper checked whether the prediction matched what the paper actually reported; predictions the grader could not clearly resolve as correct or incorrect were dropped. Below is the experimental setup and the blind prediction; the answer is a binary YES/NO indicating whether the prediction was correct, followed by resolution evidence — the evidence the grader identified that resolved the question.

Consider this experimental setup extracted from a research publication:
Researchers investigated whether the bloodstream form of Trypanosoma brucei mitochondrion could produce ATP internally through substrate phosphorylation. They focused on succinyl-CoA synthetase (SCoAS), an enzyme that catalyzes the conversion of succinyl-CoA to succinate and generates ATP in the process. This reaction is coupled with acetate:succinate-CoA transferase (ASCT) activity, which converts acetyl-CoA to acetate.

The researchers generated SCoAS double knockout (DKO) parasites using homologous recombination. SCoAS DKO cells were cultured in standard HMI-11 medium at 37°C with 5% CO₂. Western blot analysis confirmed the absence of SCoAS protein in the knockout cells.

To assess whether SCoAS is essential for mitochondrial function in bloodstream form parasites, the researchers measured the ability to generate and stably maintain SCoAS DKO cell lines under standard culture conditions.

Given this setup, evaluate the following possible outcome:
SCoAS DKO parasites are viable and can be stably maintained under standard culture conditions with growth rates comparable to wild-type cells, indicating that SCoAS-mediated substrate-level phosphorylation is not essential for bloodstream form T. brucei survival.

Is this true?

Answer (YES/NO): YES